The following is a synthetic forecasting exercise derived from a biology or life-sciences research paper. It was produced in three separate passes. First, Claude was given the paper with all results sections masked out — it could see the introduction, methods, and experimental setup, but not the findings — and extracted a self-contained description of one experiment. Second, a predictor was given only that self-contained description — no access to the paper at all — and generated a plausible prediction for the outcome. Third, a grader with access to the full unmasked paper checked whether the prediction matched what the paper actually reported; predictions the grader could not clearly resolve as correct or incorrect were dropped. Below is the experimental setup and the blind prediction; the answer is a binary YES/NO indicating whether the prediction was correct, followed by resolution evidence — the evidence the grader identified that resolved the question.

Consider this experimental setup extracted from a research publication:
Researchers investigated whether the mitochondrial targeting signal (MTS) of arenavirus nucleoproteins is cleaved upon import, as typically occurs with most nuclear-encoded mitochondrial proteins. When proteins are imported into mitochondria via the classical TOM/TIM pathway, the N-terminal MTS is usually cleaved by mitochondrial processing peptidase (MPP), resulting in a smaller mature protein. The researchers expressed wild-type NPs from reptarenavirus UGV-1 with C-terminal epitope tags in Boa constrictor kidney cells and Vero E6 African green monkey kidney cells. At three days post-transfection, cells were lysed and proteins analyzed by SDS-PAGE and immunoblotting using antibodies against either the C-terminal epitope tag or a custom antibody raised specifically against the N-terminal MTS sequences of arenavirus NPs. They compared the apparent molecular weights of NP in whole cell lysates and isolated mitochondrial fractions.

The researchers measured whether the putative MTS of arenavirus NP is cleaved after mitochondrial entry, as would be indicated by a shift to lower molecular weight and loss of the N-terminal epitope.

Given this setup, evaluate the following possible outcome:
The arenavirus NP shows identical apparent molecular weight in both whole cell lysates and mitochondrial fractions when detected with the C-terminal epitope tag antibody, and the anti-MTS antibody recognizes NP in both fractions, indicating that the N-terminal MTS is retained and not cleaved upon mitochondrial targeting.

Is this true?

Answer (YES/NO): YES